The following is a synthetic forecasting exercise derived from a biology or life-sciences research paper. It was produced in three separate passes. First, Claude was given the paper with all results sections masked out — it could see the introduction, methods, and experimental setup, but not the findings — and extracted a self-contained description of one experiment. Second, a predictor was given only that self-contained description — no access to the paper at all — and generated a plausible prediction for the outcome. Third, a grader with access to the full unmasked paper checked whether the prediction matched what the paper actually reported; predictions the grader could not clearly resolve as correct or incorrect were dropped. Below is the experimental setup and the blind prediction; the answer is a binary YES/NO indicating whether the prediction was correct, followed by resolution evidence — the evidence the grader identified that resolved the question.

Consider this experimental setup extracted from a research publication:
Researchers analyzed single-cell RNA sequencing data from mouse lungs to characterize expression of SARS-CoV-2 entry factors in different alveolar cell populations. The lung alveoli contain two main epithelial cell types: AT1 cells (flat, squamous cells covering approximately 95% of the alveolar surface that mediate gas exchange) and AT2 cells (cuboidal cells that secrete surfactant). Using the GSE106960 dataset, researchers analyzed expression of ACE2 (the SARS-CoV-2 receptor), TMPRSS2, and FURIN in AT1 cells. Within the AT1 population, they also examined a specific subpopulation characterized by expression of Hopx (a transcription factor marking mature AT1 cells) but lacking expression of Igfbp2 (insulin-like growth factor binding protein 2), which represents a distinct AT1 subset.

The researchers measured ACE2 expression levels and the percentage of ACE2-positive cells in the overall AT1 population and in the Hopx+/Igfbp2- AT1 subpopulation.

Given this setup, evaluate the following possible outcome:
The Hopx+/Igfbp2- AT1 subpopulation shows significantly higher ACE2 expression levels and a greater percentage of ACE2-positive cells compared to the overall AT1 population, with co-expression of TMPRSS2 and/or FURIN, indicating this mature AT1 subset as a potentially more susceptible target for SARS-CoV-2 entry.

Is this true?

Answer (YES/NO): NO